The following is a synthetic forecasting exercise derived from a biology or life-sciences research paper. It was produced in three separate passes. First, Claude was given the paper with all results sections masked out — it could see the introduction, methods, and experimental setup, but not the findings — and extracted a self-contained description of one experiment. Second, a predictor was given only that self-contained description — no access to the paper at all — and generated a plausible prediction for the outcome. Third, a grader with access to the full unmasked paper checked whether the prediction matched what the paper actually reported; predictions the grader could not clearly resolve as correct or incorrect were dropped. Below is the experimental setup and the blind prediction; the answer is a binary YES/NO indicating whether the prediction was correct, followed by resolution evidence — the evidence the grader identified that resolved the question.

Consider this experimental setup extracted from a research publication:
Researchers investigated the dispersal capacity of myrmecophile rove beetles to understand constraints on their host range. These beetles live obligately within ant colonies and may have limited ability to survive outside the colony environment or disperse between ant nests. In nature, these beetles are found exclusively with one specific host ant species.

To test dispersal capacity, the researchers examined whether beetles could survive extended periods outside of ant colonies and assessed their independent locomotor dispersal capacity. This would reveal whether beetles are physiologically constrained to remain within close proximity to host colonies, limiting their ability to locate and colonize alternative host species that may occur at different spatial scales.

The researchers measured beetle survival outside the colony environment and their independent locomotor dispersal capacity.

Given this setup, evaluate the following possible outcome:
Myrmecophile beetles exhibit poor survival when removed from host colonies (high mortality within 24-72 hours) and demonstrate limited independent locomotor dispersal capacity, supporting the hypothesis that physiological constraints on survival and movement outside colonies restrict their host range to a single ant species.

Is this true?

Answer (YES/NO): YES